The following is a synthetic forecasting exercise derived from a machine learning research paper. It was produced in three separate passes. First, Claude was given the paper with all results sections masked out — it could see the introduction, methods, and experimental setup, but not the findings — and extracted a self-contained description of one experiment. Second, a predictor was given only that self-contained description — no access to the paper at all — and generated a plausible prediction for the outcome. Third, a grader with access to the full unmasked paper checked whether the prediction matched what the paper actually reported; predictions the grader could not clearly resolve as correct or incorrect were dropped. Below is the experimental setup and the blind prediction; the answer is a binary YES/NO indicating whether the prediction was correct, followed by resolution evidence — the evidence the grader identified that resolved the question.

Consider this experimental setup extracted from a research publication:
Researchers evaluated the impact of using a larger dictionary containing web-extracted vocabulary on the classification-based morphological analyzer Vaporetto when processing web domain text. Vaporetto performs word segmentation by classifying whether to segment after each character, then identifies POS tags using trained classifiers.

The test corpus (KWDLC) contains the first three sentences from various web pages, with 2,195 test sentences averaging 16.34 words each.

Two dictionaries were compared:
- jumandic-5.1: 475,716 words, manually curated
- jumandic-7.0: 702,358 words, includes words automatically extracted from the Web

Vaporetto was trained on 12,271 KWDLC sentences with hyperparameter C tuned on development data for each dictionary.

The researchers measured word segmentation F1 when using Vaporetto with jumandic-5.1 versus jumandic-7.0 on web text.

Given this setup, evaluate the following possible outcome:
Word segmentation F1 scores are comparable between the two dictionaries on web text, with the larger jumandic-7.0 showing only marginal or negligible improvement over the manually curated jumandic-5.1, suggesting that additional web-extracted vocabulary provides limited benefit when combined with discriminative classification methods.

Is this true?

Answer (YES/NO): YES